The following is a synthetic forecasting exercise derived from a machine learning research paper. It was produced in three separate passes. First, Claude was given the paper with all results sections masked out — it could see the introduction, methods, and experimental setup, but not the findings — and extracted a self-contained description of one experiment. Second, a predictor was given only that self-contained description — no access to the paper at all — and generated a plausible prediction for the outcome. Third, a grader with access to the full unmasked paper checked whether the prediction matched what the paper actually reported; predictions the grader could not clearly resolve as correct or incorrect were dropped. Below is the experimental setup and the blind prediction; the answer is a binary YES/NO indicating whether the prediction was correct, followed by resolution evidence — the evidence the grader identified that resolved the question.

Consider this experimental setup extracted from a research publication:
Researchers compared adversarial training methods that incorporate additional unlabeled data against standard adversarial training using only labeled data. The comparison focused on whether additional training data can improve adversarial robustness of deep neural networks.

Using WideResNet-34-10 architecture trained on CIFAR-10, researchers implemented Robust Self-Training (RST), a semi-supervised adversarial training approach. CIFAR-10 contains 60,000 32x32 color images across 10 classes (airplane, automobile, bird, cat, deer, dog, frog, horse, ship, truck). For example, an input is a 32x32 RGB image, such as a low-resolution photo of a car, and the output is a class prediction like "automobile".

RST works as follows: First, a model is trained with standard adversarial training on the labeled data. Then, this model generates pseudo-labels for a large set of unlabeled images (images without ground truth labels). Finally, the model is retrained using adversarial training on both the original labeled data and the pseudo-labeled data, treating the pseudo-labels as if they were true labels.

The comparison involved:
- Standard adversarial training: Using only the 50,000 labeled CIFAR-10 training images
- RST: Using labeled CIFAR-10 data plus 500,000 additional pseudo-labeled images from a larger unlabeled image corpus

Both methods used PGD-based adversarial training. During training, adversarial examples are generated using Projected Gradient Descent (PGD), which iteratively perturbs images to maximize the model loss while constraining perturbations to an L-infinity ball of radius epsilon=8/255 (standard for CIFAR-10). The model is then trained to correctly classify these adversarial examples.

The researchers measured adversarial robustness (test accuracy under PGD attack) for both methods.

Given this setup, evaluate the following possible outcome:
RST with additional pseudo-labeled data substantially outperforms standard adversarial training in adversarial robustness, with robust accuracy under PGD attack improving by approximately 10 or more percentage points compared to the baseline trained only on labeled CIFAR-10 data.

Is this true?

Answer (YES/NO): YES